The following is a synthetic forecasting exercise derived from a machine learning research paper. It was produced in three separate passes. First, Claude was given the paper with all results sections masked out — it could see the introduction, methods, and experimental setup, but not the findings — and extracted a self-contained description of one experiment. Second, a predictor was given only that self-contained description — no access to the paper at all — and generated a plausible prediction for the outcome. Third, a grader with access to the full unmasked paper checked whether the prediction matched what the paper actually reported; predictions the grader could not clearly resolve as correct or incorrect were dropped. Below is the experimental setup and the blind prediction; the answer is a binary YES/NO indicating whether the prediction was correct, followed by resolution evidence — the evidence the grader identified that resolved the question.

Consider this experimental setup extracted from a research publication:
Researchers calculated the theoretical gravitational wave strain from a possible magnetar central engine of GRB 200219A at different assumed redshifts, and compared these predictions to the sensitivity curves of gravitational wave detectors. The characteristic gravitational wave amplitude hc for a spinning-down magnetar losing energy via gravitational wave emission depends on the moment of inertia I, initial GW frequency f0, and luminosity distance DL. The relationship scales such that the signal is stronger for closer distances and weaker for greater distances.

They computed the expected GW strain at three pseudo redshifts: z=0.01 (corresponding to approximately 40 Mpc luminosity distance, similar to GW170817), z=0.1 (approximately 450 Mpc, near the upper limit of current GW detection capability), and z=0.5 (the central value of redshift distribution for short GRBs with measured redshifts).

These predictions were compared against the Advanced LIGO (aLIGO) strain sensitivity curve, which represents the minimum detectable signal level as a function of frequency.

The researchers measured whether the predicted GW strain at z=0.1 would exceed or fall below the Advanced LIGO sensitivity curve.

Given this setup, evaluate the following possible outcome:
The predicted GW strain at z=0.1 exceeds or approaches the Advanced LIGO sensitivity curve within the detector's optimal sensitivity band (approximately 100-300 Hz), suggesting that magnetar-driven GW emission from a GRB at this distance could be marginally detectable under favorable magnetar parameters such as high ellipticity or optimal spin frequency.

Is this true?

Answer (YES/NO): NO